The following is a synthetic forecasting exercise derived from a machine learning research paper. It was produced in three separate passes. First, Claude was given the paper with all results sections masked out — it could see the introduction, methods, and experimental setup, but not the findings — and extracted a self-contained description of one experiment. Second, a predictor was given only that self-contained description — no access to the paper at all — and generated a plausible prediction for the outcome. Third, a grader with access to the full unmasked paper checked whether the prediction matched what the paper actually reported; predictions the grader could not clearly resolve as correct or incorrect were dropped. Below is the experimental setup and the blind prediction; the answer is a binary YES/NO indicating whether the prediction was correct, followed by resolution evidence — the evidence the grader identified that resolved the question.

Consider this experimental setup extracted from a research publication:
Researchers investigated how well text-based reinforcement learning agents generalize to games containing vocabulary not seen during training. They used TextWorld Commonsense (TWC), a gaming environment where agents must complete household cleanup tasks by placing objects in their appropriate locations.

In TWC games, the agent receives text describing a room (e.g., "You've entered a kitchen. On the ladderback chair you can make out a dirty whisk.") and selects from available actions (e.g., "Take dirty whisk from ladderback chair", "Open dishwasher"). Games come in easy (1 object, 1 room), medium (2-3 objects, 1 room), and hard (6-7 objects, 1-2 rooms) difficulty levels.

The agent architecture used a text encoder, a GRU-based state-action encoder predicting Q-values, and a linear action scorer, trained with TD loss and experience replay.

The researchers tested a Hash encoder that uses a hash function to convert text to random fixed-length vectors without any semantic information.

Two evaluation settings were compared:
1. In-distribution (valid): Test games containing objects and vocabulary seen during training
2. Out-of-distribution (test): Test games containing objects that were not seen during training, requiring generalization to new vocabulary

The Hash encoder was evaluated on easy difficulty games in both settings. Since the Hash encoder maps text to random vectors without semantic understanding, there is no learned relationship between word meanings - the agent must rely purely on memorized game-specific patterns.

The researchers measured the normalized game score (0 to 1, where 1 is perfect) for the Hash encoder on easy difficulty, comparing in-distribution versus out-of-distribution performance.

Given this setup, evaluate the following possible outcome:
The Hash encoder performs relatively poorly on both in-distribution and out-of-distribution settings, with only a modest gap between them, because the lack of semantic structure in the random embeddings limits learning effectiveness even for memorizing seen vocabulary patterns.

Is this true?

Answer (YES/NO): NO